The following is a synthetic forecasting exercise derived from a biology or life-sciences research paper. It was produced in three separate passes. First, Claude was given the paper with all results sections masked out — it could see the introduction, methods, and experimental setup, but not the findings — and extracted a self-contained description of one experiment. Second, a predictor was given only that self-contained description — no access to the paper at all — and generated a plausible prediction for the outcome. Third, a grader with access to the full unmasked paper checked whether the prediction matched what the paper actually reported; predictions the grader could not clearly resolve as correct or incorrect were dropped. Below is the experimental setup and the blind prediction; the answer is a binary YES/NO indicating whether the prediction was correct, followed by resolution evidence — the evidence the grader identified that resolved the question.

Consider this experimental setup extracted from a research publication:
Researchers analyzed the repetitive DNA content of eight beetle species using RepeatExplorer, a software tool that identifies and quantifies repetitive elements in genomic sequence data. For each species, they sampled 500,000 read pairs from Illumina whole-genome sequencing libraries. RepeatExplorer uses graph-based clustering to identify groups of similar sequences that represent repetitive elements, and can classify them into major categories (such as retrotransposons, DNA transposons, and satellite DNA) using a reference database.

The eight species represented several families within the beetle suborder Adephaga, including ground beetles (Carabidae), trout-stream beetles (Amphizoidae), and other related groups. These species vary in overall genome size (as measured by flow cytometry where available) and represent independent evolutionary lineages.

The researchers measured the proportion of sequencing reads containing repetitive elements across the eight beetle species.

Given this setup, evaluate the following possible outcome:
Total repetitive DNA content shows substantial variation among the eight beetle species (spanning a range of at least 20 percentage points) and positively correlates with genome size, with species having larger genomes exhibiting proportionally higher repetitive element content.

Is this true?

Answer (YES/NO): NO